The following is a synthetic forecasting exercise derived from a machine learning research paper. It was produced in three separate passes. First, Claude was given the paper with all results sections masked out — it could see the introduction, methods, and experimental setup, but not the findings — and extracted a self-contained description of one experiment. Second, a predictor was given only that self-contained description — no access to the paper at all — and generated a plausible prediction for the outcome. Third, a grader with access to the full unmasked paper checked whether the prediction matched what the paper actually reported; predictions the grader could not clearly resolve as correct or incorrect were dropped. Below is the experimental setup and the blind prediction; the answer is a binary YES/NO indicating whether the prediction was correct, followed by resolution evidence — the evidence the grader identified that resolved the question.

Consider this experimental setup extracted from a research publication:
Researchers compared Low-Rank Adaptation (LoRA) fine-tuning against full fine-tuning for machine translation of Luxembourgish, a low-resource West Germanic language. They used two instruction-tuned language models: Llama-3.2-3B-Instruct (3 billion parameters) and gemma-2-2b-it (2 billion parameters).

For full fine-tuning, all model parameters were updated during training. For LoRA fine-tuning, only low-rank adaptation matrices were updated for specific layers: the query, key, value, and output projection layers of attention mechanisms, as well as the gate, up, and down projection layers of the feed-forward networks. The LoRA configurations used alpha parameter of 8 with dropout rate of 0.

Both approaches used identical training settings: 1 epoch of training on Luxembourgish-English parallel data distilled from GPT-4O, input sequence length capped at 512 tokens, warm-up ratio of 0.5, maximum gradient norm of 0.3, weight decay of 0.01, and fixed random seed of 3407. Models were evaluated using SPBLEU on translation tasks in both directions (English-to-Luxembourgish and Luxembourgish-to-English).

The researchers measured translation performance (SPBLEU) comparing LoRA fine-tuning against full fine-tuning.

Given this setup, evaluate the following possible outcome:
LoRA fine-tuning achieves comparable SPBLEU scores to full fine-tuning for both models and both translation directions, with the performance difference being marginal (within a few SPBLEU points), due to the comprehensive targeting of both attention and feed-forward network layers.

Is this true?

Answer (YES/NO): NO